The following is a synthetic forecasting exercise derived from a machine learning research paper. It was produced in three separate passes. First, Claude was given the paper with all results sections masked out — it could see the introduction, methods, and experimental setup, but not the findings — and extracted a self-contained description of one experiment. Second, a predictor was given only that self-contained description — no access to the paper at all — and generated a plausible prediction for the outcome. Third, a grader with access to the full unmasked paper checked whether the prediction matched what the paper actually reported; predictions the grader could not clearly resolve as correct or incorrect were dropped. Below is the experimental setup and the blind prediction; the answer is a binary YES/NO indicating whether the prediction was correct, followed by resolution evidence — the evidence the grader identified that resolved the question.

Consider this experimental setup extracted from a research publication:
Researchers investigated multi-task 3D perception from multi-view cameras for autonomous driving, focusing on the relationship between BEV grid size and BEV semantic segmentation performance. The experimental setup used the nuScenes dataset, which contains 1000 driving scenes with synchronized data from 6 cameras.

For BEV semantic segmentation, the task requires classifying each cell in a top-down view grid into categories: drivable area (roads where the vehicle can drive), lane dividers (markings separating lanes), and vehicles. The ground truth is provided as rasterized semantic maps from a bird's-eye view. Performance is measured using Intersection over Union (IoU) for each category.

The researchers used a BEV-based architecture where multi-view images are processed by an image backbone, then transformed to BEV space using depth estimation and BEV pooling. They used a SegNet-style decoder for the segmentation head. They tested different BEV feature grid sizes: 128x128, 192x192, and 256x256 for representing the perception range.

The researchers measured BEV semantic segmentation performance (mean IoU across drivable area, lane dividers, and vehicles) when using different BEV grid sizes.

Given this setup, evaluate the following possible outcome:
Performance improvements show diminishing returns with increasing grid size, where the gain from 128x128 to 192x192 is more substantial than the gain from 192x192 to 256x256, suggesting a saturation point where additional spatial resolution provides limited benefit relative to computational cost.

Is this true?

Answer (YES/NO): NO